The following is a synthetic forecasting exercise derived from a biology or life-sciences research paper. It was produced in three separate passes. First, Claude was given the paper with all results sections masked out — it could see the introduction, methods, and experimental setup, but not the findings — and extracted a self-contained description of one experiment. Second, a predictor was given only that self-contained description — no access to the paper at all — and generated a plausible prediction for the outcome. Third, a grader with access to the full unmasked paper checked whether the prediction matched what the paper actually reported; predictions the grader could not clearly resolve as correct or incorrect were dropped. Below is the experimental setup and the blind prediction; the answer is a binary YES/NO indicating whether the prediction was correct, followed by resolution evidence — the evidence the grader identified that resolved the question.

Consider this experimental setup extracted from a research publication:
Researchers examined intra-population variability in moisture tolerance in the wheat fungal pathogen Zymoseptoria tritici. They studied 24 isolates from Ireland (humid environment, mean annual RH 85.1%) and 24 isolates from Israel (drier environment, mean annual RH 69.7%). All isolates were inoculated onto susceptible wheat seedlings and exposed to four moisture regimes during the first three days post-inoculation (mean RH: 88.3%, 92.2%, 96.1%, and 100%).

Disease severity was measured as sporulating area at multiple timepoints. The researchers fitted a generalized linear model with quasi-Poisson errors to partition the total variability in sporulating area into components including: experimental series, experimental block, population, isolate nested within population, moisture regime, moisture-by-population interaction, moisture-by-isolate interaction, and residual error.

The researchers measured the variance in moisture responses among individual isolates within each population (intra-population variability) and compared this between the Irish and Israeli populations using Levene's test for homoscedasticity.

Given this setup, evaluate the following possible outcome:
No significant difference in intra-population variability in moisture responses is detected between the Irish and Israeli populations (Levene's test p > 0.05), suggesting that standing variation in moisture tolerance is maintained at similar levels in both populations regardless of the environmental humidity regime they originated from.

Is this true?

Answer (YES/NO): NO